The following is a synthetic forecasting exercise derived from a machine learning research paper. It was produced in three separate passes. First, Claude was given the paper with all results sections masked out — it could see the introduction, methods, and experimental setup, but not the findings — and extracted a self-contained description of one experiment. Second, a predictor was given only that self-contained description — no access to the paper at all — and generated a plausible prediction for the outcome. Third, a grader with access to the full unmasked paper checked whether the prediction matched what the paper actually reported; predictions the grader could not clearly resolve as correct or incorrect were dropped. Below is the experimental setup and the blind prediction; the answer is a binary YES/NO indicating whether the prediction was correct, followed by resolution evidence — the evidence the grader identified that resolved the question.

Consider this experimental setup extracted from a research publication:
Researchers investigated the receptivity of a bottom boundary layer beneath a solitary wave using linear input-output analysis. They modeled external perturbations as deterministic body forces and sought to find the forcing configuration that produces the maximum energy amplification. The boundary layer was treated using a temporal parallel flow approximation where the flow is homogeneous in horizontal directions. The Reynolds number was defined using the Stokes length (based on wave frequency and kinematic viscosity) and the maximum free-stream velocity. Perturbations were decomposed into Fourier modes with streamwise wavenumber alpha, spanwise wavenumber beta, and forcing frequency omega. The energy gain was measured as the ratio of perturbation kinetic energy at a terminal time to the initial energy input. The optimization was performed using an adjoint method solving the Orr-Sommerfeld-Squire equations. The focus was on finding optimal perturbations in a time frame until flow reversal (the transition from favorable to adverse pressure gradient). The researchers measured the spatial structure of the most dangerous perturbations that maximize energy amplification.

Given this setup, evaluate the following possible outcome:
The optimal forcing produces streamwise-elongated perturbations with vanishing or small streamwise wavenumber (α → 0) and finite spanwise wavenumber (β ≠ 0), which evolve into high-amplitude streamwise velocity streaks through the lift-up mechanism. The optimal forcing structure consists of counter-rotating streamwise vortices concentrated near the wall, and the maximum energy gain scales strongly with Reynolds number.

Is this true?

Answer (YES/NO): YES